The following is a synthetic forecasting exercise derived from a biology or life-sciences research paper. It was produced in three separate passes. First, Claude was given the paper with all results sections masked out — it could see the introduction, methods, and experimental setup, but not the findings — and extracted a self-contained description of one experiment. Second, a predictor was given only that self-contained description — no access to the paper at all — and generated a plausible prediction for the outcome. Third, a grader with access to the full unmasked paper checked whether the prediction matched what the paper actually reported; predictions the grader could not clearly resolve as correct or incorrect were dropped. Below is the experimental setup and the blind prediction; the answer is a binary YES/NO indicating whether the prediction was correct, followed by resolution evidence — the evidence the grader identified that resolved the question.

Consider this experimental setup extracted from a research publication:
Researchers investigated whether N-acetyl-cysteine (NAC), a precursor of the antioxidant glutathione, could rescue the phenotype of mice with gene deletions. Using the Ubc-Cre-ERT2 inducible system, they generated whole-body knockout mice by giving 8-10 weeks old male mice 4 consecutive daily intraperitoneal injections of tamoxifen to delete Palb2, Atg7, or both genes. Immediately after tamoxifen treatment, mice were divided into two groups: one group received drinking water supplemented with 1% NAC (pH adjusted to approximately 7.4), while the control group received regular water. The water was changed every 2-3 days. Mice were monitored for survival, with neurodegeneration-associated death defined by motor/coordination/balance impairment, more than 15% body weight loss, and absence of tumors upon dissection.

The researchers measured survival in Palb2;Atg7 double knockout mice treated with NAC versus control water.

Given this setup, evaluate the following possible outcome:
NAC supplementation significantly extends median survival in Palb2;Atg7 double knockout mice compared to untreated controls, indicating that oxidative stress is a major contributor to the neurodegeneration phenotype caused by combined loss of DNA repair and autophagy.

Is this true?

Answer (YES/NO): YES